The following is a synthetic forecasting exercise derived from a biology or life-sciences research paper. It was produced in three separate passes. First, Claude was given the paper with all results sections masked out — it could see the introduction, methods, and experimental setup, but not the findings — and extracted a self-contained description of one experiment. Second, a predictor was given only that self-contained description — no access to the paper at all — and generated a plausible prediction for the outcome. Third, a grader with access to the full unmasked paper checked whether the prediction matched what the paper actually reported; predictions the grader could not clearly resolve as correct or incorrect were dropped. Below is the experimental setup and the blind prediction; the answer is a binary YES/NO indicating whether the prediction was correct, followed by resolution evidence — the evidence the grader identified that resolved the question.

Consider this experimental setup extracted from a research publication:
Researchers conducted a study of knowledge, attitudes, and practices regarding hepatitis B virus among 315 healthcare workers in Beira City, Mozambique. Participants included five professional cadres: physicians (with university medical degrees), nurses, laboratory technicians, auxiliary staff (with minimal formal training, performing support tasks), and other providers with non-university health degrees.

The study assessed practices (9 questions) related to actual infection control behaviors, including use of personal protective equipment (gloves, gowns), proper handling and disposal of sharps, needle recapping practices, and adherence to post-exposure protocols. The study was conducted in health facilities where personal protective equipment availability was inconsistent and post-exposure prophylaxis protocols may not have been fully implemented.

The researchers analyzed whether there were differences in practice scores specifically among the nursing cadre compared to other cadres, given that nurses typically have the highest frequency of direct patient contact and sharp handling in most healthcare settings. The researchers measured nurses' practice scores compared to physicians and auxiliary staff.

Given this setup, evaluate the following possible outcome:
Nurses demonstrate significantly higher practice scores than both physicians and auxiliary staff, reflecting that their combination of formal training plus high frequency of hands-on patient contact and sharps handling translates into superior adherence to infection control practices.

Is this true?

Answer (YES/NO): NO